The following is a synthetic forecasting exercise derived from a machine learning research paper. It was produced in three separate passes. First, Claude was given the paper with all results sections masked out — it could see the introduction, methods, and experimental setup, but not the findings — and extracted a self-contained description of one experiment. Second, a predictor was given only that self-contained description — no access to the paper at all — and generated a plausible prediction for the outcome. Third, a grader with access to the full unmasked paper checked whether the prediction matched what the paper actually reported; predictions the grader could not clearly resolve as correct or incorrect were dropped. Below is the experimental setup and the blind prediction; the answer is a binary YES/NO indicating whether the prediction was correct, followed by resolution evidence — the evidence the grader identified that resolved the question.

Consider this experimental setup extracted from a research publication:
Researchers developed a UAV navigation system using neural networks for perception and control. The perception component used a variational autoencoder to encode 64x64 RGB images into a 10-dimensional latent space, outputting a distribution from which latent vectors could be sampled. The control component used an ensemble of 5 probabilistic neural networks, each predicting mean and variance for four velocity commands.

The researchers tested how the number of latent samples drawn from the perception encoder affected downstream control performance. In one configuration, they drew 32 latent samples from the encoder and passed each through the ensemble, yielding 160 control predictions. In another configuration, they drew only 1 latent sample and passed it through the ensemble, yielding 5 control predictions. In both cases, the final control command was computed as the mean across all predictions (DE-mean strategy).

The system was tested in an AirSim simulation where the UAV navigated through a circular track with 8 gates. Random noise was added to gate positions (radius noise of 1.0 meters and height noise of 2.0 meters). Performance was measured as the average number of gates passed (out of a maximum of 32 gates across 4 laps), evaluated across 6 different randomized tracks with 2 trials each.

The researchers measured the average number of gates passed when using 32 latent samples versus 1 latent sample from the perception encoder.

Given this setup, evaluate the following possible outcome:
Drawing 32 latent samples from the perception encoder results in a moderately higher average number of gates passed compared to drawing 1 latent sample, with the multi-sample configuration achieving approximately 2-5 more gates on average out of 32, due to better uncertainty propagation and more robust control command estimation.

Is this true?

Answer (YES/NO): NO